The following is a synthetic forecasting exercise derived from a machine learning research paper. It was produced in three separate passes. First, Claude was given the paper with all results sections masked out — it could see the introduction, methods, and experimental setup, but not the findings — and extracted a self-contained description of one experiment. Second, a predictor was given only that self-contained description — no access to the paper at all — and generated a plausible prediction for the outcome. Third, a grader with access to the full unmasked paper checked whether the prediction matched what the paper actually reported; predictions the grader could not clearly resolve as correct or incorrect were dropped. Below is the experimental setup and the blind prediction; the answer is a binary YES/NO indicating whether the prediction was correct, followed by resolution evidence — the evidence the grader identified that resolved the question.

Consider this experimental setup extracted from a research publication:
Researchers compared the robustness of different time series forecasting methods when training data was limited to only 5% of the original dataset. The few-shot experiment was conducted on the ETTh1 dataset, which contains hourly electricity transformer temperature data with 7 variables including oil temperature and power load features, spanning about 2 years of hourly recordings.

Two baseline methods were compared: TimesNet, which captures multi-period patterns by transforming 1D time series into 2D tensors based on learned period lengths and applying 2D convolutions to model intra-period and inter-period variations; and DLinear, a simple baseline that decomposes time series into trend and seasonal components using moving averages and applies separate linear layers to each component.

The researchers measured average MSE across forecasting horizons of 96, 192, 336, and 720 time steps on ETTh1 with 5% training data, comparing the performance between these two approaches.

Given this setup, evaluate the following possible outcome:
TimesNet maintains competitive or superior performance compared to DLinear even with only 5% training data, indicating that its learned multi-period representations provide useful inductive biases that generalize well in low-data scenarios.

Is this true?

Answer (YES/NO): NO